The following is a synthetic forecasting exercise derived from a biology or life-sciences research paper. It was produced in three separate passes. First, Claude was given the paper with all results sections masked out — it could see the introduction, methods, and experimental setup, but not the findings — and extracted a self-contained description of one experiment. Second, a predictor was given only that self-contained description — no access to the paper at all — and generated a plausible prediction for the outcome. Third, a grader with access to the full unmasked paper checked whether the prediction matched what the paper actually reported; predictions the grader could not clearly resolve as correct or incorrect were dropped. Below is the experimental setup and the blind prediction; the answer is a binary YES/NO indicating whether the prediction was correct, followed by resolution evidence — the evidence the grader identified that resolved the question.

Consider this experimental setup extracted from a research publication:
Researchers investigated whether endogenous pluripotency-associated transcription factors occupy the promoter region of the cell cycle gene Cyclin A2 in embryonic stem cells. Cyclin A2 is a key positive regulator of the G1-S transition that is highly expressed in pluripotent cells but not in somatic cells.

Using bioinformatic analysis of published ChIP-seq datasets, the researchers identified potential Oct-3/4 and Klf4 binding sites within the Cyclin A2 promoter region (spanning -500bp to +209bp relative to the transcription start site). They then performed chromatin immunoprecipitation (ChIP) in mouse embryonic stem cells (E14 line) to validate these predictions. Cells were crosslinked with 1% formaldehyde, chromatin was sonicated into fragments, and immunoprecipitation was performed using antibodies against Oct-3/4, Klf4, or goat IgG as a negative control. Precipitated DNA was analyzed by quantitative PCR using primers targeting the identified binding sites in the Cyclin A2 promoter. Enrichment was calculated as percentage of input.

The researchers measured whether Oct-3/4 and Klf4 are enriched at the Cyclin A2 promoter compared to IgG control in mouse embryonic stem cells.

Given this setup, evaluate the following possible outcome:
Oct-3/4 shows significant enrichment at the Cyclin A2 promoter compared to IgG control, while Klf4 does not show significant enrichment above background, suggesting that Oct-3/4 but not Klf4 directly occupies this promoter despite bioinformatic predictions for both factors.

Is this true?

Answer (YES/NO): NO